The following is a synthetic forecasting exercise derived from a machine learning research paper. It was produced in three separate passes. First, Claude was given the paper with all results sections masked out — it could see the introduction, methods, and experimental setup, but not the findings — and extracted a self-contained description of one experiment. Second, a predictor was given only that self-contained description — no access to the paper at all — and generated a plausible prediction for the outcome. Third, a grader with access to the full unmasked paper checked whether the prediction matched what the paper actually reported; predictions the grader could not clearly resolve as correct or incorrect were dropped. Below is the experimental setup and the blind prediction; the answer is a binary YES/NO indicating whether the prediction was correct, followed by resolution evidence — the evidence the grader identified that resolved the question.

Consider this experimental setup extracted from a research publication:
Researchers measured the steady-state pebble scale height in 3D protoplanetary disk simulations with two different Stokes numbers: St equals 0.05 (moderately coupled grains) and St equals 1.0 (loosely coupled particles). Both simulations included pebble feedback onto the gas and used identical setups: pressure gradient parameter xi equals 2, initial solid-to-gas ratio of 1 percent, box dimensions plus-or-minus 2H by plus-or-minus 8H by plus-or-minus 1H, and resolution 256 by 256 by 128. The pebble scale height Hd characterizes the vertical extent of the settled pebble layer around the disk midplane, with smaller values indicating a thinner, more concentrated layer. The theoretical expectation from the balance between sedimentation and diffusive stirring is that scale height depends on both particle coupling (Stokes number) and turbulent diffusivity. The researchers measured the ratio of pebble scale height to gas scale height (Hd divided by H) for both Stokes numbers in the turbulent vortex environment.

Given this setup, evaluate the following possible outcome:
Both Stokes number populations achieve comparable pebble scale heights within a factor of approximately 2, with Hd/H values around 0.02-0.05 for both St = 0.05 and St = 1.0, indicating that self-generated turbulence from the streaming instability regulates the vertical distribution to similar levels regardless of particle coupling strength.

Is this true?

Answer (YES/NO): NO